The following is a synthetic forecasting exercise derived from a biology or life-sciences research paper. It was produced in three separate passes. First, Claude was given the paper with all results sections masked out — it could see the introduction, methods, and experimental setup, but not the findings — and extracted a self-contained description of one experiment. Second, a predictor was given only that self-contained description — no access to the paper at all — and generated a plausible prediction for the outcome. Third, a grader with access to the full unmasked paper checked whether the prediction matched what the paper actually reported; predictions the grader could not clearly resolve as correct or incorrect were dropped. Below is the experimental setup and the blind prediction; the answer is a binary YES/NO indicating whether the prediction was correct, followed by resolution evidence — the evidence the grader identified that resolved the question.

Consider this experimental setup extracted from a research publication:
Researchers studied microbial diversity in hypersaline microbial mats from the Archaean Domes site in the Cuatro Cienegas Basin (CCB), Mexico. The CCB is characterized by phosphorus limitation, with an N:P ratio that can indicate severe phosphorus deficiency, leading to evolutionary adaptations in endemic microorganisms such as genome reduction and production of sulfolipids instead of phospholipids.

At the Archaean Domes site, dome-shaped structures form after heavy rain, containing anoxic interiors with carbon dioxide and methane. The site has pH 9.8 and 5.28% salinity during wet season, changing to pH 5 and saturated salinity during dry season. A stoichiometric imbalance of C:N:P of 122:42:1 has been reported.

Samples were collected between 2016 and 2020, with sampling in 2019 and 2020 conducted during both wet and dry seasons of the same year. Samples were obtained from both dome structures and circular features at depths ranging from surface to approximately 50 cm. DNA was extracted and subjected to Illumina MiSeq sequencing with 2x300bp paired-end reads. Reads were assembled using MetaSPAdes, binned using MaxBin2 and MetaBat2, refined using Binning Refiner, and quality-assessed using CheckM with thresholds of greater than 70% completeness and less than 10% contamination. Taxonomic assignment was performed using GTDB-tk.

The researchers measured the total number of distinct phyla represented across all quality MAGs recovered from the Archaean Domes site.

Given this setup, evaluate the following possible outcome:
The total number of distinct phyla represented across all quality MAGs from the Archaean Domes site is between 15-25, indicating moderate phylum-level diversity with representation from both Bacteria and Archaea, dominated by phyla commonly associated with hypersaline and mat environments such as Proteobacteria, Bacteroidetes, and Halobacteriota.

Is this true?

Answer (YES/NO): NO